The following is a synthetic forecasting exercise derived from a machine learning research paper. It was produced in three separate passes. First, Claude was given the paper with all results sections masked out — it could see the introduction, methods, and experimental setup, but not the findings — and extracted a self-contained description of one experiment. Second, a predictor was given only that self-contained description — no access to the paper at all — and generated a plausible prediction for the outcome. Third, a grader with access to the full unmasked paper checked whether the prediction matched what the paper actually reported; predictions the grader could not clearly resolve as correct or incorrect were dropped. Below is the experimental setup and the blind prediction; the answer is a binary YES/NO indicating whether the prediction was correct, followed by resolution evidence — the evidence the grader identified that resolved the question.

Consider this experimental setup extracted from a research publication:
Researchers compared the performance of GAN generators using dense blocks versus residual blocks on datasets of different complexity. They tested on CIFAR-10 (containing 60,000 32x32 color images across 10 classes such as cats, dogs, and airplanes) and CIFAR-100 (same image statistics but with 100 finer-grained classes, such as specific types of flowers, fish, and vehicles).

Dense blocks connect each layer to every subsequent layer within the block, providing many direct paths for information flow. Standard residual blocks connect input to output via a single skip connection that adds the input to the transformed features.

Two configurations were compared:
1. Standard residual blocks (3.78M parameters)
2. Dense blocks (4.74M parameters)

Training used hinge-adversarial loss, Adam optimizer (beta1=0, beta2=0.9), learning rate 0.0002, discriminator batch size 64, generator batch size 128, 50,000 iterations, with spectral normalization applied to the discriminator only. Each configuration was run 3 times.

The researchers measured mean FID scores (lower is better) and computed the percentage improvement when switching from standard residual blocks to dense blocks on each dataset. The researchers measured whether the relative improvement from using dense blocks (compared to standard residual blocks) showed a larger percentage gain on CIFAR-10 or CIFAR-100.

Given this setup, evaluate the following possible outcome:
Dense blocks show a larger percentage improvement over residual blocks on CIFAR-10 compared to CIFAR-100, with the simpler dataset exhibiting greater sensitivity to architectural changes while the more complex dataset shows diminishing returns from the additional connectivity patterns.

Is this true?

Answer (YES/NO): YES